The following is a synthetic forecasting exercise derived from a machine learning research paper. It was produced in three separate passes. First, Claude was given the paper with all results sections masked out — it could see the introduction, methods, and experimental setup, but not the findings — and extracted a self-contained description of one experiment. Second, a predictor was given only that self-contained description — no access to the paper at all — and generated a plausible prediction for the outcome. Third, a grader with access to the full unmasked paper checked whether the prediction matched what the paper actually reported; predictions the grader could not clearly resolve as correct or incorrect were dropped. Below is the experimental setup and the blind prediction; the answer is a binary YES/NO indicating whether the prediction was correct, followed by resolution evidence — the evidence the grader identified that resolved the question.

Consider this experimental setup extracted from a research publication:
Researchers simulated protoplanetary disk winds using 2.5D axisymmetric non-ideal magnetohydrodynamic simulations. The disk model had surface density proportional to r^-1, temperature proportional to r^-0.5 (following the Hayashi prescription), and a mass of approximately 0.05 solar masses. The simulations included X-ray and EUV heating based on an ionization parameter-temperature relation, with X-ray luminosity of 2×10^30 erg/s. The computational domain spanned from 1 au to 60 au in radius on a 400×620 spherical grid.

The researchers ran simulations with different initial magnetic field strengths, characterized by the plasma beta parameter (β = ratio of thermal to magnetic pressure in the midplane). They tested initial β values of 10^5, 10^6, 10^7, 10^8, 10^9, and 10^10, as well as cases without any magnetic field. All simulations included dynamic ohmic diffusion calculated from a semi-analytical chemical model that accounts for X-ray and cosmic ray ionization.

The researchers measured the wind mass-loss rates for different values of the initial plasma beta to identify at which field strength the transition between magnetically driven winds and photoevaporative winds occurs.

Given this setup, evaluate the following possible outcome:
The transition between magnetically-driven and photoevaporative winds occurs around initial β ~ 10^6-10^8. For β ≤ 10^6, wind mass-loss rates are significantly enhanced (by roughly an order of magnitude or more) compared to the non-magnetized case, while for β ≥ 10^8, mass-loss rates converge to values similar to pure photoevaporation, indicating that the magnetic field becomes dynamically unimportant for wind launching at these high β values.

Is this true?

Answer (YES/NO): NO